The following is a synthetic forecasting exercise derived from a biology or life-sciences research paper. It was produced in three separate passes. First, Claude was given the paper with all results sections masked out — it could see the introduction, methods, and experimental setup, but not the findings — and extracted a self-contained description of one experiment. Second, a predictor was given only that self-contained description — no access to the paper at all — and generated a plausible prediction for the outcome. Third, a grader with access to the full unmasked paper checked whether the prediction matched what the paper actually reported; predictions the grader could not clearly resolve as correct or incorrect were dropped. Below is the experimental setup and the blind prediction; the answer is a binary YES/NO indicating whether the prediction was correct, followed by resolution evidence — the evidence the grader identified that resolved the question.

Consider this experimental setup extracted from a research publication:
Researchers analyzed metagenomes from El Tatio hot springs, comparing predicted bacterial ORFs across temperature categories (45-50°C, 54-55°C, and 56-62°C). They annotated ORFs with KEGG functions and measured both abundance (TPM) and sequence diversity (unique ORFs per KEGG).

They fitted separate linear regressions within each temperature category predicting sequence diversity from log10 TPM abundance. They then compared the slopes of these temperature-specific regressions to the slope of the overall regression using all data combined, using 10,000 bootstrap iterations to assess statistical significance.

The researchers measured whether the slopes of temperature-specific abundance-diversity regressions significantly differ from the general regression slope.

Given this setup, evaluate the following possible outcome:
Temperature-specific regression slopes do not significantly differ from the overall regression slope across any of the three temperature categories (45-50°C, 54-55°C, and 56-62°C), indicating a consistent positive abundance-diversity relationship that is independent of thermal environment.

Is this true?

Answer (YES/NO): NO